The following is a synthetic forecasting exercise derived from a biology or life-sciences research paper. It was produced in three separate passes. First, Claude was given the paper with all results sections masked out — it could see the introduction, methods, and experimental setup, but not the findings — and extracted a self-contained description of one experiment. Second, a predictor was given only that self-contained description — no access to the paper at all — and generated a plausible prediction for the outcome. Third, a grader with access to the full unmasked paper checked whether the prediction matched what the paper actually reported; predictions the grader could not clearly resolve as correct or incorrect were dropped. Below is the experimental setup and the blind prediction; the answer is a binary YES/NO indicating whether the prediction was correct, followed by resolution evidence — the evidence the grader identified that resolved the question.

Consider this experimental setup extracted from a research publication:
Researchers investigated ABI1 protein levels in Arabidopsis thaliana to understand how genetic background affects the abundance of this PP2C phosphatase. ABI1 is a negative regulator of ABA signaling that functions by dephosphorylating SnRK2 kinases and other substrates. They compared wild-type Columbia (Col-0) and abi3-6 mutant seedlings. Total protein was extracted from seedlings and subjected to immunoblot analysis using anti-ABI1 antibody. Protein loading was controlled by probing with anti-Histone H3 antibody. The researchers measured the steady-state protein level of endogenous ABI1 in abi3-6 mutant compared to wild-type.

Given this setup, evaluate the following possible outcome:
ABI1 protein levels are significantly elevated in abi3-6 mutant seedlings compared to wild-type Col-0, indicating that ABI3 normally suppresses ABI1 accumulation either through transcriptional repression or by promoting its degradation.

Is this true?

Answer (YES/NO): YES